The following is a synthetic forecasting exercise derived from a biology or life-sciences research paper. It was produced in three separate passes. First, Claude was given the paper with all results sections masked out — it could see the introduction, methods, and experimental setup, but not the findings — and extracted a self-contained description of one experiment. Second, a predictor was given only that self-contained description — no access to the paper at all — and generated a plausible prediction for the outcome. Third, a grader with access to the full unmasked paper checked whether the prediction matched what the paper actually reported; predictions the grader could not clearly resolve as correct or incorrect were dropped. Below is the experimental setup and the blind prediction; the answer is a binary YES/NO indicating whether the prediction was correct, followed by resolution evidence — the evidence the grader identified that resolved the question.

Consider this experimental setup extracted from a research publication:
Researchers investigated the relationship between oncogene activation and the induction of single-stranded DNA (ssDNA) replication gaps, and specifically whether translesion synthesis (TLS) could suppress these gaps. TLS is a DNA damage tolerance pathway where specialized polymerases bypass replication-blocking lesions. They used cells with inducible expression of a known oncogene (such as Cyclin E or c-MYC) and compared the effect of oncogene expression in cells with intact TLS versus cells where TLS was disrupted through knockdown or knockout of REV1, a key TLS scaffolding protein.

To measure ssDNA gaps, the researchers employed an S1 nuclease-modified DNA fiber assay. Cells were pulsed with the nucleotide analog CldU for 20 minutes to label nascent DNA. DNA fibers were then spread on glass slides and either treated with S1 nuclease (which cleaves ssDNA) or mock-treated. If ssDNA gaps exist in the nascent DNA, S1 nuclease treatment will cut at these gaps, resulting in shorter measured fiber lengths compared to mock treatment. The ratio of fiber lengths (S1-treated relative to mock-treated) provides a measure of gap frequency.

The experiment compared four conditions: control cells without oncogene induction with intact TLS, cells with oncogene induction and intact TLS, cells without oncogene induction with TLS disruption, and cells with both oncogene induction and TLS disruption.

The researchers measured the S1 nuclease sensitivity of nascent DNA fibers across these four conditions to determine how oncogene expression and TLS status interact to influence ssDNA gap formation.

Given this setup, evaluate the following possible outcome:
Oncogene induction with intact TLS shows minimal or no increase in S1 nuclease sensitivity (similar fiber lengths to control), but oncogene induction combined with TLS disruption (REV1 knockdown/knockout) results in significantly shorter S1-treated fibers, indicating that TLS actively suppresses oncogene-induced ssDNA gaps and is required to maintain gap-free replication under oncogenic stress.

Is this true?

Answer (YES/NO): NO